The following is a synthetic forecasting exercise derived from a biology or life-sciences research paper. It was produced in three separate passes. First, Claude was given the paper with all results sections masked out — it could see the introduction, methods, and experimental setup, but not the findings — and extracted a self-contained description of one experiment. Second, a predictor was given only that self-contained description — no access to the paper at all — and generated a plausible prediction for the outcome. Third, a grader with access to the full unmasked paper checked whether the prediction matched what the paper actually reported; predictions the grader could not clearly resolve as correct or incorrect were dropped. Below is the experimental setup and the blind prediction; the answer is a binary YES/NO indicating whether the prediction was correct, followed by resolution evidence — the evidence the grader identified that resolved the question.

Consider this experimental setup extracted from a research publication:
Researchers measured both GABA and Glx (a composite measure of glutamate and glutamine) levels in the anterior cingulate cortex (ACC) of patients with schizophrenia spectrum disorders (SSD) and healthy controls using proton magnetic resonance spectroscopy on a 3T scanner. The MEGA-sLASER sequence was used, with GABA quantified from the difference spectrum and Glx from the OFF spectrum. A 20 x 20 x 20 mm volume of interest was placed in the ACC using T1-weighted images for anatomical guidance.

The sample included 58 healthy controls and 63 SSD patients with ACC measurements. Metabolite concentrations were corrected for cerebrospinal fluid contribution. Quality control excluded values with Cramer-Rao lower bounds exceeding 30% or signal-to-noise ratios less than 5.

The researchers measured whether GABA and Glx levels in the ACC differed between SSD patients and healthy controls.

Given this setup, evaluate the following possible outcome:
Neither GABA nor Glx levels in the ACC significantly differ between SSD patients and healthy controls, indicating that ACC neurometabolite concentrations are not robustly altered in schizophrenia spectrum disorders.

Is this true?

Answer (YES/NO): YES